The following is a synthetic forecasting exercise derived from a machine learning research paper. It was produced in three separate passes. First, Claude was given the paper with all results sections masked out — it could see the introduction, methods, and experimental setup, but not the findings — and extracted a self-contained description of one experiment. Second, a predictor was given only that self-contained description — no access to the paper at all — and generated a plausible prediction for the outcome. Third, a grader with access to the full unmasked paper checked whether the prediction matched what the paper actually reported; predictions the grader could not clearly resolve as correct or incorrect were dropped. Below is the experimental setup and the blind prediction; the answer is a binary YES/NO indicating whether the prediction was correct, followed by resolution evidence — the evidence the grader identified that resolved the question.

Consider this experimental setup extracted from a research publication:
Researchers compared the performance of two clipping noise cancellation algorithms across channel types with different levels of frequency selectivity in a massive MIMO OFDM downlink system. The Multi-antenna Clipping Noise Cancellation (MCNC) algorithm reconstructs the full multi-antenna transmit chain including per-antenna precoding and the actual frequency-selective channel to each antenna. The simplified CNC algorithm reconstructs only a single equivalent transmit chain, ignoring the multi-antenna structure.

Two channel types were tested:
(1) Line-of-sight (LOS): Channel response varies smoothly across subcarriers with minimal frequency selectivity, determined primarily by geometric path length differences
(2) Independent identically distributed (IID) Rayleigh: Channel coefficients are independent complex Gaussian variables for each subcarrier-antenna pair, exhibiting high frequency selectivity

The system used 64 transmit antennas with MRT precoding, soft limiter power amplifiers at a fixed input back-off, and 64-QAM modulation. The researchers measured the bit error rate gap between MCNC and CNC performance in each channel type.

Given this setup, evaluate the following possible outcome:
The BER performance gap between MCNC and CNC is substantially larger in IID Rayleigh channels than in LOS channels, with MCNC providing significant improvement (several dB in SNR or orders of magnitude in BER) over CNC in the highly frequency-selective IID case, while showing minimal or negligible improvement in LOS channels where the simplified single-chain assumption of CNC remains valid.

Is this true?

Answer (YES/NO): YES